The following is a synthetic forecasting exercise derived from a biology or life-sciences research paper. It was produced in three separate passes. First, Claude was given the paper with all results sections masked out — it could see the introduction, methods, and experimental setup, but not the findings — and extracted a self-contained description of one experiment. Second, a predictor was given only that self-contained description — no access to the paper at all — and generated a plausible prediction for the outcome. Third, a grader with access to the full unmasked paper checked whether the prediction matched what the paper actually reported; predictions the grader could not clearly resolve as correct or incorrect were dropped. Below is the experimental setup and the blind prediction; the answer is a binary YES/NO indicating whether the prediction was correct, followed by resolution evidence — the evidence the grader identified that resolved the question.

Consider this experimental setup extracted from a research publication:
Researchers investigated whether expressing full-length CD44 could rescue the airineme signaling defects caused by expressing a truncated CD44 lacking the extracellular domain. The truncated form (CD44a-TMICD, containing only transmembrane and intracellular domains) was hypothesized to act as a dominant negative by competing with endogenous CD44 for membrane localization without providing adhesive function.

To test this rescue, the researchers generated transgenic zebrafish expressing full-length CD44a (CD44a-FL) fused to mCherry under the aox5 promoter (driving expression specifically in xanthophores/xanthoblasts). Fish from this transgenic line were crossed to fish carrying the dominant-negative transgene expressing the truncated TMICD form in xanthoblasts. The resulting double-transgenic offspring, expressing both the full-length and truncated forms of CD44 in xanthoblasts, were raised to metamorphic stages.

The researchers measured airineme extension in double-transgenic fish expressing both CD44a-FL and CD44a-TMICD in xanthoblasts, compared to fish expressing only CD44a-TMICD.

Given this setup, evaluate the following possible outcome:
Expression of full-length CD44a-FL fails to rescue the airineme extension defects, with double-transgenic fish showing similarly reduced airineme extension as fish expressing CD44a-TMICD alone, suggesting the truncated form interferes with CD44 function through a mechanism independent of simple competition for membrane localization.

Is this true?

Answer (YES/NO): NO